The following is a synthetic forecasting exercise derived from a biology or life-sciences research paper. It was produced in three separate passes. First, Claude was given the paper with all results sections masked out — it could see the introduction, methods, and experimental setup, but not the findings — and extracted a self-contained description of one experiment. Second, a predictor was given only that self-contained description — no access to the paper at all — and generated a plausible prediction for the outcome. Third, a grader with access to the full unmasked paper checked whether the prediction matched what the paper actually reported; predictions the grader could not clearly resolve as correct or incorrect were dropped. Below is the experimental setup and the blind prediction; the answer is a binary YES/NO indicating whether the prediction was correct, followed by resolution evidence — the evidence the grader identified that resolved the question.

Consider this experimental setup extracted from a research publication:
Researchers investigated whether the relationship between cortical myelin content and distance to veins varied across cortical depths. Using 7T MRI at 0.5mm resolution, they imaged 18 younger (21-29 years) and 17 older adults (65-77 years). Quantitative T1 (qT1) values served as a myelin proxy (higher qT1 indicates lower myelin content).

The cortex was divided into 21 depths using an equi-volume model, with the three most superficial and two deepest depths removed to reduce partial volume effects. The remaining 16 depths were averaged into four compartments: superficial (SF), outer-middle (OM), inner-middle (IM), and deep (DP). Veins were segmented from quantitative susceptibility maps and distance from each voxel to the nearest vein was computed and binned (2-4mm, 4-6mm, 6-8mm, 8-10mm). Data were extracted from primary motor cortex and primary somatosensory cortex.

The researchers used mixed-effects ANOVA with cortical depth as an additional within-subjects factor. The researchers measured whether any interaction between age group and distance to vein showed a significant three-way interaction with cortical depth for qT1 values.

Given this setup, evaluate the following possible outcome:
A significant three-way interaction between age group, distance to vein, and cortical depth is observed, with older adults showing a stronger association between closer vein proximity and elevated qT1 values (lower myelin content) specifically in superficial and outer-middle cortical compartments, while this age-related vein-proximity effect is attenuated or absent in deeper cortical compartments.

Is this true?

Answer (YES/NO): NO